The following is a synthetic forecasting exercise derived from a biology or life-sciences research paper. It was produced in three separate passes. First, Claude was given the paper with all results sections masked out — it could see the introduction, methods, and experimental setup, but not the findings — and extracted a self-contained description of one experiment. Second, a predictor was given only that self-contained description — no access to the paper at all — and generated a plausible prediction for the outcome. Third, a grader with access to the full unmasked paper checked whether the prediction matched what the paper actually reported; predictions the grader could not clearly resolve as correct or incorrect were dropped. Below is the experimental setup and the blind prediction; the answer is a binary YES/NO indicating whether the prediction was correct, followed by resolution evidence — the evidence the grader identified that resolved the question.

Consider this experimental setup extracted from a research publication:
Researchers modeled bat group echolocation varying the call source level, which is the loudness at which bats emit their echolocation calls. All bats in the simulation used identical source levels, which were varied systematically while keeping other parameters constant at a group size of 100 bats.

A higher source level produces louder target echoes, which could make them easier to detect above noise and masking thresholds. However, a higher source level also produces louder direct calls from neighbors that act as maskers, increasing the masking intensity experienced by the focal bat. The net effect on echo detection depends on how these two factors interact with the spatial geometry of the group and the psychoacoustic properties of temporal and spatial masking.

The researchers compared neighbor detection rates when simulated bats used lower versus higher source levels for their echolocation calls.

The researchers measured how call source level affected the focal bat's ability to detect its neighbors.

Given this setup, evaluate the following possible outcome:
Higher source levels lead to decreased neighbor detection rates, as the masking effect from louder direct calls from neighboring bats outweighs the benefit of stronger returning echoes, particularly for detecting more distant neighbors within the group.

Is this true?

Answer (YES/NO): NO